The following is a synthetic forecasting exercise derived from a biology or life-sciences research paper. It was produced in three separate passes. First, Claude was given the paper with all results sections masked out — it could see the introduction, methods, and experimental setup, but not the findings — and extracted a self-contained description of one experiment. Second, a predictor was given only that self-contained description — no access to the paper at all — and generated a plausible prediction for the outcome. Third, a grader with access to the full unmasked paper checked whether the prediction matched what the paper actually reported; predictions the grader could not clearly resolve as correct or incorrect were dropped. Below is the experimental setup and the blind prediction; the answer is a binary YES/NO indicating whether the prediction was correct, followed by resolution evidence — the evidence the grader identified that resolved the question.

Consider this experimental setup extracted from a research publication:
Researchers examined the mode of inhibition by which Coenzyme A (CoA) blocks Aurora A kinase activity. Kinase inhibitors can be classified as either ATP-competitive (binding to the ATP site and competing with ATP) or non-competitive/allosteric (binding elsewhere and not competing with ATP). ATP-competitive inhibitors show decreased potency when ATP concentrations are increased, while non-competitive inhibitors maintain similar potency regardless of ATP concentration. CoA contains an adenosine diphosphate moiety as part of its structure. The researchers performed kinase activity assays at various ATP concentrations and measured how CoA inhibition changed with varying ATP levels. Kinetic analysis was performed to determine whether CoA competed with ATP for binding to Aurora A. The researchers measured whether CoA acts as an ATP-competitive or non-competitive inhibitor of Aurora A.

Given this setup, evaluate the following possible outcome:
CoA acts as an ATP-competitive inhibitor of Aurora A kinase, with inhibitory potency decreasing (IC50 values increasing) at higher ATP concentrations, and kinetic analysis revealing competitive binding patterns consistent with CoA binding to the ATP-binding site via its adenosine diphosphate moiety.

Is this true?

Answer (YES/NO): YES